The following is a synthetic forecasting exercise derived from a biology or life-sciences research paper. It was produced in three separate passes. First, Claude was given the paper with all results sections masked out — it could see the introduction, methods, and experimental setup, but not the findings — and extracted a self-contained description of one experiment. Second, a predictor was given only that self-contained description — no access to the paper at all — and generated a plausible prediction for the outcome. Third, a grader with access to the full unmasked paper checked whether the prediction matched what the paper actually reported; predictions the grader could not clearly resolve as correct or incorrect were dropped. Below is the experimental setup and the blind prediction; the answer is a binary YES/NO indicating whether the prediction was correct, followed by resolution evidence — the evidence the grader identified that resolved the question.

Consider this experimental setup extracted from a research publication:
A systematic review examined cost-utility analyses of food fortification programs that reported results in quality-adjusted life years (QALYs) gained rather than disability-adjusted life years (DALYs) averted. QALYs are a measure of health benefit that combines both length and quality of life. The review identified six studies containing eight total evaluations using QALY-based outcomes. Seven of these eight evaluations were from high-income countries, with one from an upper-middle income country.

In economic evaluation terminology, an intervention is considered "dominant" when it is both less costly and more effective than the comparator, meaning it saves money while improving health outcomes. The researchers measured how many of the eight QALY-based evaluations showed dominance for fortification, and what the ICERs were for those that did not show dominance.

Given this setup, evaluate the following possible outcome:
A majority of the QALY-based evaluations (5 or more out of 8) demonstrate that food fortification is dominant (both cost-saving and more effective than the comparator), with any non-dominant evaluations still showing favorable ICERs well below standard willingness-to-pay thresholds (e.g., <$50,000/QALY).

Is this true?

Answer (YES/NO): YES